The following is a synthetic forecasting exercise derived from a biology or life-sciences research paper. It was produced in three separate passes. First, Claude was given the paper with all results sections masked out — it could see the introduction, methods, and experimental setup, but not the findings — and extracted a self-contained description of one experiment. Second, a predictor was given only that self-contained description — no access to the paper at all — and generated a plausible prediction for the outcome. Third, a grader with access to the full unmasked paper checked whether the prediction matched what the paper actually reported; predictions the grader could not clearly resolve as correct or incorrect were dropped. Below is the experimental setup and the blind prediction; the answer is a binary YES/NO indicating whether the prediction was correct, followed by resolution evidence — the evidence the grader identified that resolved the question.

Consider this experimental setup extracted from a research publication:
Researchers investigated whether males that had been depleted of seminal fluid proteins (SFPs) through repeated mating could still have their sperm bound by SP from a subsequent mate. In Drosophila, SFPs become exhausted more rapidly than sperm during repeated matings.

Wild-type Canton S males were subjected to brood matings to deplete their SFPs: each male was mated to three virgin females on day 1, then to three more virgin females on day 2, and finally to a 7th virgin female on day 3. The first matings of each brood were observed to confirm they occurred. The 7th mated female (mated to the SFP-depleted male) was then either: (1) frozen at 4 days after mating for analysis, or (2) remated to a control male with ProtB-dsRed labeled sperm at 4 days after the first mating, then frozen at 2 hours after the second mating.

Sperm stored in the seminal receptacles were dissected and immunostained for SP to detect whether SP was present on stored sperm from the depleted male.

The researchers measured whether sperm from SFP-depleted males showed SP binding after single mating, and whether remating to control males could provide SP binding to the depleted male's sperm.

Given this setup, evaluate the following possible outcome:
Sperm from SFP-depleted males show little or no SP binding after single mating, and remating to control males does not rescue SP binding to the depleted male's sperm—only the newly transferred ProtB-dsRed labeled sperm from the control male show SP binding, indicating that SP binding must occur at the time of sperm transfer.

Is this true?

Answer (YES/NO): NO